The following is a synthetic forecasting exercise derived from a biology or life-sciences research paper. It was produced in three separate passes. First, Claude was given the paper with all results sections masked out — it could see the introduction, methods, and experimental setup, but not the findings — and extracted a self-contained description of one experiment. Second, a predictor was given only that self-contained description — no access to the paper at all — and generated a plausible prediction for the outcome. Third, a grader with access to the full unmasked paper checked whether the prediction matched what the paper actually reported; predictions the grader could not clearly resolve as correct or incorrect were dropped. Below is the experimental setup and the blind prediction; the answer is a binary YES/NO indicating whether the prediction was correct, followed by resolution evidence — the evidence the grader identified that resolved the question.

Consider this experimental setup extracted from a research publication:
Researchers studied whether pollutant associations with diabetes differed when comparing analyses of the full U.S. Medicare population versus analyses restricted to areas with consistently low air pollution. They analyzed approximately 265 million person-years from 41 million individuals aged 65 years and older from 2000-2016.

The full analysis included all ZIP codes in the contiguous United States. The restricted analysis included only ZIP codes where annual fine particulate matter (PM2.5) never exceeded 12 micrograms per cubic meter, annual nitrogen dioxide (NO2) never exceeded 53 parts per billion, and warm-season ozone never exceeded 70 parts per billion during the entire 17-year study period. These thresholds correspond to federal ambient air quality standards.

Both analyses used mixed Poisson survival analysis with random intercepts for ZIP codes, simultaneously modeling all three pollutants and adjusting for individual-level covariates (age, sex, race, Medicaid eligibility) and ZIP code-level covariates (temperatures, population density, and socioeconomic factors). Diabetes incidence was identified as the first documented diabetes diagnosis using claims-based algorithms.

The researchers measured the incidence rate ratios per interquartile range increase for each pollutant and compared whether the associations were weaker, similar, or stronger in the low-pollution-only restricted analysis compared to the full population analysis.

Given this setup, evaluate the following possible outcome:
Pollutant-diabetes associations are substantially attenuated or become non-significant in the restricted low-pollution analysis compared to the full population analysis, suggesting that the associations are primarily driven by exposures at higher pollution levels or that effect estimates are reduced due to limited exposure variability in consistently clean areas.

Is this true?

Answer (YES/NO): NO